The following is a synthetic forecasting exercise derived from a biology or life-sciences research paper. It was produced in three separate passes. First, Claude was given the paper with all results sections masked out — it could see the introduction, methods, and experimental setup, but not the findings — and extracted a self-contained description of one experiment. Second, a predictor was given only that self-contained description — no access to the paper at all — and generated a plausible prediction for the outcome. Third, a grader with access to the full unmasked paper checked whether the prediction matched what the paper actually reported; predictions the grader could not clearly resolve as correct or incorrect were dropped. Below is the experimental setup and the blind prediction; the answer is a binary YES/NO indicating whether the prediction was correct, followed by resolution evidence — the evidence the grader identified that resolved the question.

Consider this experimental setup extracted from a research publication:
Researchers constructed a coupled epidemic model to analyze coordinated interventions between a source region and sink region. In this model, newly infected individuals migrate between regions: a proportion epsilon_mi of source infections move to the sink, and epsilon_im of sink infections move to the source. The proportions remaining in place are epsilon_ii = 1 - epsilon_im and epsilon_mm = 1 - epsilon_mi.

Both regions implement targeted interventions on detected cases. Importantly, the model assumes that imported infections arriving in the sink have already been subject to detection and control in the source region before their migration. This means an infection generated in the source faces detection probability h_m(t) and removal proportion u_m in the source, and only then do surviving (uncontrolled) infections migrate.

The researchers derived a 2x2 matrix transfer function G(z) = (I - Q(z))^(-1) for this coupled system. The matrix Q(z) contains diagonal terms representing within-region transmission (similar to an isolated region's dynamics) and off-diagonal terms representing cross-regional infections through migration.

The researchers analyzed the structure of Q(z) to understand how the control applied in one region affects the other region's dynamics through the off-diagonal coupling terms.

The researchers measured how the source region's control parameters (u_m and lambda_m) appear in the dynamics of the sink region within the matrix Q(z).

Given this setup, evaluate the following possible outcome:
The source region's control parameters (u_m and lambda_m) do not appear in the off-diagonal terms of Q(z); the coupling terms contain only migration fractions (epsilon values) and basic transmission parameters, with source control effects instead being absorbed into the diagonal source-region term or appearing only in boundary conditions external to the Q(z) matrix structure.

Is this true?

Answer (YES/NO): YES